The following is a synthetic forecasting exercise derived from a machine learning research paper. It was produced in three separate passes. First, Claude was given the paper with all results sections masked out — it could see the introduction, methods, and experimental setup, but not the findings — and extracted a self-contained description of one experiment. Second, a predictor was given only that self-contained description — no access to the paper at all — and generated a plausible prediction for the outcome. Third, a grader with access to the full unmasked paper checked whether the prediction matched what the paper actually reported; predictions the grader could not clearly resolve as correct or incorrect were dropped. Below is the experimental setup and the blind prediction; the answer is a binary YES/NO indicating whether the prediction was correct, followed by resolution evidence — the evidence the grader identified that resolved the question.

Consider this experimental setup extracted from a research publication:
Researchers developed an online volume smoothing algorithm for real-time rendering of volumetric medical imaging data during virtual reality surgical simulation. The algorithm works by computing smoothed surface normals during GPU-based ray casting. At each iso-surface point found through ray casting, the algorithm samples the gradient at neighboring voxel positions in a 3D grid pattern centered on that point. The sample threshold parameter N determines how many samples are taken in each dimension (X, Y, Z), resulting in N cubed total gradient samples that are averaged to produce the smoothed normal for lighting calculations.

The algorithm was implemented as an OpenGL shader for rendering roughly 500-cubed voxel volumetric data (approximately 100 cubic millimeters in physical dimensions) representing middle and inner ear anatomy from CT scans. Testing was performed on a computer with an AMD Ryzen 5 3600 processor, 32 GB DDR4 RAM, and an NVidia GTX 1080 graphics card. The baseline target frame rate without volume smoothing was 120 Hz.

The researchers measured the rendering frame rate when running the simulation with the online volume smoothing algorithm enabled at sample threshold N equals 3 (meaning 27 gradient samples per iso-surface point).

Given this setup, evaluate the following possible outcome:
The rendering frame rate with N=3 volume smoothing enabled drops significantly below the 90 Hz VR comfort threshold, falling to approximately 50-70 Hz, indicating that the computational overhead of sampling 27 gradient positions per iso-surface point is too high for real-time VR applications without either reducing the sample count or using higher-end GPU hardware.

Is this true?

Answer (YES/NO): NO